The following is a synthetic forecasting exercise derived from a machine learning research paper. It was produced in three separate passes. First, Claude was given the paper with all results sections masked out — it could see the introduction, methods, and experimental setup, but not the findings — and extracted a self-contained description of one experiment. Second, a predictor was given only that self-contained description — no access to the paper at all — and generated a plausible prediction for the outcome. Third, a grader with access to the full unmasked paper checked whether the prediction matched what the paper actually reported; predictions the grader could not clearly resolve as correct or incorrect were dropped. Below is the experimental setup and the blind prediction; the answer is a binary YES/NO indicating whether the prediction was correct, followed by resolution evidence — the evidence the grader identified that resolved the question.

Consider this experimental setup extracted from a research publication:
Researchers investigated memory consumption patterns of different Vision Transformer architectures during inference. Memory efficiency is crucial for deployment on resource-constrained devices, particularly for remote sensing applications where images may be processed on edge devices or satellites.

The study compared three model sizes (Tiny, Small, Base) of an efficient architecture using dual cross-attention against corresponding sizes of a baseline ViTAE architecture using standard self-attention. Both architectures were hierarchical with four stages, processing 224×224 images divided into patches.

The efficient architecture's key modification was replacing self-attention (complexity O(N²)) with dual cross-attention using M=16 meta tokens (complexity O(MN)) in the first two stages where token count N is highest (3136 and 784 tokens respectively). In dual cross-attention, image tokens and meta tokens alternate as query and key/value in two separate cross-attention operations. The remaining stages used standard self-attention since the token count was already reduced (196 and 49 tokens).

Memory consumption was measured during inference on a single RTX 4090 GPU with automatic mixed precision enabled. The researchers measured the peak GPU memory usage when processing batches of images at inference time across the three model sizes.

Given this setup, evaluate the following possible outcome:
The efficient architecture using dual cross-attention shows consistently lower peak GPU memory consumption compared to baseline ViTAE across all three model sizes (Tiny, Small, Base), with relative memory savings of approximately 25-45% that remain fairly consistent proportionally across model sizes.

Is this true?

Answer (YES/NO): NO